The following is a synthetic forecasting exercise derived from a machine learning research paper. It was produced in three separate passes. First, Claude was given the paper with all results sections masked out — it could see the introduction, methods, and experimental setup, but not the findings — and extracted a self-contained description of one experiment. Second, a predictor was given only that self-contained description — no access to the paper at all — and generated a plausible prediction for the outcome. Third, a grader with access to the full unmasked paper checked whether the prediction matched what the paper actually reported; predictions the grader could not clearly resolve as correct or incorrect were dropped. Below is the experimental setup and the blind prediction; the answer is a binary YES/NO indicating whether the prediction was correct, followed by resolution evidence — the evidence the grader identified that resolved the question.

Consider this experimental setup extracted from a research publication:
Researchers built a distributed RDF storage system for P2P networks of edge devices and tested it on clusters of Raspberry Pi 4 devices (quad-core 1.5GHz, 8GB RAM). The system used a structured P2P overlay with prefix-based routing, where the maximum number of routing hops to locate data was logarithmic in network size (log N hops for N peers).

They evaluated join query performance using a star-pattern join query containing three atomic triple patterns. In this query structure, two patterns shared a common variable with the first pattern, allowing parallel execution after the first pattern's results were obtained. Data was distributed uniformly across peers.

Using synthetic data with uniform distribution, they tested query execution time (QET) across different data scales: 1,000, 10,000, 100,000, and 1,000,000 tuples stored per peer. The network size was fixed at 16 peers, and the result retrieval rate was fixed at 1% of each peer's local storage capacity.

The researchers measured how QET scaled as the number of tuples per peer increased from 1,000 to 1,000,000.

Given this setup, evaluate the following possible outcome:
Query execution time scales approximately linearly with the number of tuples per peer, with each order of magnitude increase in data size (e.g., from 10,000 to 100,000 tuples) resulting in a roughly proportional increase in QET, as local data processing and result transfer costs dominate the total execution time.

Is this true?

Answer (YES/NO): NO